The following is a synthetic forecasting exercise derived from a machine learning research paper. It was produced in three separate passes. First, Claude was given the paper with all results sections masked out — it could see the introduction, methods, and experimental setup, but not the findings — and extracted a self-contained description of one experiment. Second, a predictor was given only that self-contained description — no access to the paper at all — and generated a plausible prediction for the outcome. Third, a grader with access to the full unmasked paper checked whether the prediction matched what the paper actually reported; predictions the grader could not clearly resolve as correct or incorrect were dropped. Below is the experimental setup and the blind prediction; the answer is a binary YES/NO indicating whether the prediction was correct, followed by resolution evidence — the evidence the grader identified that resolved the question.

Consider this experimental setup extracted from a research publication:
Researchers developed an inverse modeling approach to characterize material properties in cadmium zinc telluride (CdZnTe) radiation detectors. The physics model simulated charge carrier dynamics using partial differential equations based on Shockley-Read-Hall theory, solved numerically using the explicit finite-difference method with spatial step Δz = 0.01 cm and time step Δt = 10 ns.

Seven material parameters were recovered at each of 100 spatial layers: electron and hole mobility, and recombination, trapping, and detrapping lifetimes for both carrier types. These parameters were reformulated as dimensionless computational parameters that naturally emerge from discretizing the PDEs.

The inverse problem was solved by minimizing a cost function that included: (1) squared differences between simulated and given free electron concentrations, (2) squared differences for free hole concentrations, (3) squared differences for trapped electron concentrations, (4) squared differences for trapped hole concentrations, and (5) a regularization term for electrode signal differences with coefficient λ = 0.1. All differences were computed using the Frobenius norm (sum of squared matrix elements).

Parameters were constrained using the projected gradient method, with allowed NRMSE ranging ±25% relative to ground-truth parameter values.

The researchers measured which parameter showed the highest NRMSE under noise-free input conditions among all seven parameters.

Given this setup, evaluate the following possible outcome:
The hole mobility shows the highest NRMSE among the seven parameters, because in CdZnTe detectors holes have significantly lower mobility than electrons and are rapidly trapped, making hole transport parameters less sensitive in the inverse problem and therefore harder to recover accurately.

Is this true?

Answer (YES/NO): NO